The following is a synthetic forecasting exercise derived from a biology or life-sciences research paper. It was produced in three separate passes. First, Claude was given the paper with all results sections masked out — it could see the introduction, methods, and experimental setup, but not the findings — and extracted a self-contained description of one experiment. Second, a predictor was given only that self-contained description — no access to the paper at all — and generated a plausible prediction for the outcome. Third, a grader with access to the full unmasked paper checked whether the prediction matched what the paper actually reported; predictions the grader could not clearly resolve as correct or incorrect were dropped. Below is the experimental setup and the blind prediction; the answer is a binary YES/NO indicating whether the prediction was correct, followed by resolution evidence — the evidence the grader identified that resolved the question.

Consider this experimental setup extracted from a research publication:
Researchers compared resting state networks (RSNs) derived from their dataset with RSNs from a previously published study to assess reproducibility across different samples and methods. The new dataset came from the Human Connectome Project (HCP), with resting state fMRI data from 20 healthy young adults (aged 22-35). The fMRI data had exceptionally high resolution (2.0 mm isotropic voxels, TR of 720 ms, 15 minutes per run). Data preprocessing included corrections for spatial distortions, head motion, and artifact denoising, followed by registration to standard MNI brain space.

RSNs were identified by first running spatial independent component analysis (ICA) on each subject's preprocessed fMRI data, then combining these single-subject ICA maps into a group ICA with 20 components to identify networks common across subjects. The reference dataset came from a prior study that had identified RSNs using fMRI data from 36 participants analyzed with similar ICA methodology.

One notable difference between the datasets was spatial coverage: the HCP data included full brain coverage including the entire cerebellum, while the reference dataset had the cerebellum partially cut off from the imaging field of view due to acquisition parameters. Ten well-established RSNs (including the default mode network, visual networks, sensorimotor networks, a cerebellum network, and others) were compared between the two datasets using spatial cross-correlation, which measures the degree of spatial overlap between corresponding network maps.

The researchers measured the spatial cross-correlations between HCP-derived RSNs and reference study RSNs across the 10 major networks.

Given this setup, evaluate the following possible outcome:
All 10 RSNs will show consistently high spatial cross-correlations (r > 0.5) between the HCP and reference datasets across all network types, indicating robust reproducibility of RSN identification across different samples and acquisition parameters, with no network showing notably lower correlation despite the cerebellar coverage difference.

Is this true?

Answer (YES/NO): NO